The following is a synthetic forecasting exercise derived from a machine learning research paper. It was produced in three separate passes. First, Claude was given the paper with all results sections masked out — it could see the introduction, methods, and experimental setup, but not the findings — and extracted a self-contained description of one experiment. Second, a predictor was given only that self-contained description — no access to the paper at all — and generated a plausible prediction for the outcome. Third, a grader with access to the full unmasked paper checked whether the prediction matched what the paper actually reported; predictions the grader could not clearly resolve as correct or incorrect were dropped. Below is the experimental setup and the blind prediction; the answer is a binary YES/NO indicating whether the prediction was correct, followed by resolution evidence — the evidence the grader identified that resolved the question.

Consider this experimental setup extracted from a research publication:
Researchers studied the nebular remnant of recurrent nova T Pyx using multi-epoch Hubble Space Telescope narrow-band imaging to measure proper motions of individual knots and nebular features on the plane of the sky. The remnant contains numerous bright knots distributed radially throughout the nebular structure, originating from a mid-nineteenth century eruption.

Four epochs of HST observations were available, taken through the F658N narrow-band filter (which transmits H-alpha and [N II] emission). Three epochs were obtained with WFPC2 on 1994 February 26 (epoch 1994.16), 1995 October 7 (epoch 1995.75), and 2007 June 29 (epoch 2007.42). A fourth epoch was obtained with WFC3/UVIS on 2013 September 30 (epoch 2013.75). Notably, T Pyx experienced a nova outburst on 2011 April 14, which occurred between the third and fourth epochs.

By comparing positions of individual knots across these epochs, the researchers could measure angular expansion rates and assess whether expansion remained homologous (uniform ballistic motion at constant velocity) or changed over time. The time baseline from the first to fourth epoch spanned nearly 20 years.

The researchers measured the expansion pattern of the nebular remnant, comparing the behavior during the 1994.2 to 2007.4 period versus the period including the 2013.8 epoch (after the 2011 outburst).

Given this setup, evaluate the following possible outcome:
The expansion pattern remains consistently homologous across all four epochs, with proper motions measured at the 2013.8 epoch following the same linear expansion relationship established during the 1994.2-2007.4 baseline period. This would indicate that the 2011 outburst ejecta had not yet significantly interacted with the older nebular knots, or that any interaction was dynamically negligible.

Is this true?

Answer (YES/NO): NO